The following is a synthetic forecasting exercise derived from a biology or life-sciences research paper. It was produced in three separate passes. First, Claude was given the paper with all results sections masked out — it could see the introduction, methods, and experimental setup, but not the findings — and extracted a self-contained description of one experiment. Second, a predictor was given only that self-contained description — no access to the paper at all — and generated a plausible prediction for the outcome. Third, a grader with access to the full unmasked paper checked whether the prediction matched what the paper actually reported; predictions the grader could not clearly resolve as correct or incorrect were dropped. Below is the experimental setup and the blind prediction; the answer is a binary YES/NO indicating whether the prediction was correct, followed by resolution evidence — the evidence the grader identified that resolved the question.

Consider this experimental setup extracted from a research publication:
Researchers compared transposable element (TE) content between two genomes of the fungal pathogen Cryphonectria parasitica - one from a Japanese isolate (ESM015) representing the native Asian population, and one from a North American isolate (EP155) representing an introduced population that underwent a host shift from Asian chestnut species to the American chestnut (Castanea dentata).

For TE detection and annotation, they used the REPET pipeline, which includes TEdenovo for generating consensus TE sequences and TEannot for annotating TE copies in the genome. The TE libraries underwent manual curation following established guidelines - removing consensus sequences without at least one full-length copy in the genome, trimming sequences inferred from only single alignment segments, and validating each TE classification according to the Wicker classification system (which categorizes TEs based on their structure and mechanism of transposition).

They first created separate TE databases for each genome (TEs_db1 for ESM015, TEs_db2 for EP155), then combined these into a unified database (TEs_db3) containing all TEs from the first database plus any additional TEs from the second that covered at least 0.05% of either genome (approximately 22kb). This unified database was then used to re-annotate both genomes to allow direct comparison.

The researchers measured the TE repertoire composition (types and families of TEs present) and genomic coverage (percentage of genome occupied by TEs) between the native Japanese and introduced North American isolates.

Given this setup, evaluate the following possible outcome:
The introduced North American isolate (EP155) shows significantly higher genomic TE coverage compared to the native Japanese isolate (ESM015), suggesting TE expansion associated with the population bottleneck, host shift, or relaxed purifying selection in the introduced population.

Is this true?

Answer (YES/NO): NO